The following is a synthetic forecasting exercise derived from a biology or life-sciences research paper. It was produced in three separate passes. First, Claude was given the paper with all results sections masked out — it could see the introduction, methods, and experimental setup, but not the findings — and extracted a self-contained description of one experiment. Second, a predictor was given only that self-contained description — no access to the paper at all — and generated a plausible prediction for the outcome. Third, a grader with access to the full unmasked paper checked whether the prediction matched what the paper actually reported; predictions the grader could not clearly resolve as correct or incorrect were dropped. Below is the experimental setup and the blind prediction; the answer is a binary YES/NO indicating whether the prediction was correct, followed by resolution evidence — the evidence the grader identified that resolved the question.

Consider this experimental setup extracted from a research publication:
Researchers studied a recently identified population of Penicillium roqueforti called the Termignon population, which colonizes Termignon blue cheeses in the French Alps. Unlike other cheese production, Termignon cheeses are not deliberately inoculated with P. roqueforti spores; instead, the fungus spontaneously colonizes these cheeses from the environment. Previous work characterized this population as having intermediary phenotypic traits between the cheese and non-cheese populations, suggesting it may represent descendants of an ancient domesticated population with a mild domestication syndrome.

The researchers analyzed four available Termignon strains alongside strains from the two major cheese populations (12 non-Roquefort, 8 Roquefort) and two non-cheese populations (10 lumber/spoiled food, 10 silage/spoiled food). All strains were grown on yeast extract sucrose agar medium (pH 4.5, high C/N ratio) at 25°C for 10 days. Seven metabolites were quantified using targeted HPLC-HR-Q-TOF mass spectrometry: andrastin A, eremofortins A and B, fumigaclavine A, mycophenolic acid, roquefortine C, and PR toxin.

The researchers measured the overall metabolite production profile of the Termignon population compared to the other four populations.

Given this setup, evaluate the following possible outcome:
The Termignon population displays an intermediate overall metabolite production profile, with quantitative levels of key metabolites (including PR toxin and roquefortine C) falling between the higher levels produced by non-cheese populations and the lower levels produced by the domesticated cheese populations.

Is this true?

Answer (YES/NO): NO